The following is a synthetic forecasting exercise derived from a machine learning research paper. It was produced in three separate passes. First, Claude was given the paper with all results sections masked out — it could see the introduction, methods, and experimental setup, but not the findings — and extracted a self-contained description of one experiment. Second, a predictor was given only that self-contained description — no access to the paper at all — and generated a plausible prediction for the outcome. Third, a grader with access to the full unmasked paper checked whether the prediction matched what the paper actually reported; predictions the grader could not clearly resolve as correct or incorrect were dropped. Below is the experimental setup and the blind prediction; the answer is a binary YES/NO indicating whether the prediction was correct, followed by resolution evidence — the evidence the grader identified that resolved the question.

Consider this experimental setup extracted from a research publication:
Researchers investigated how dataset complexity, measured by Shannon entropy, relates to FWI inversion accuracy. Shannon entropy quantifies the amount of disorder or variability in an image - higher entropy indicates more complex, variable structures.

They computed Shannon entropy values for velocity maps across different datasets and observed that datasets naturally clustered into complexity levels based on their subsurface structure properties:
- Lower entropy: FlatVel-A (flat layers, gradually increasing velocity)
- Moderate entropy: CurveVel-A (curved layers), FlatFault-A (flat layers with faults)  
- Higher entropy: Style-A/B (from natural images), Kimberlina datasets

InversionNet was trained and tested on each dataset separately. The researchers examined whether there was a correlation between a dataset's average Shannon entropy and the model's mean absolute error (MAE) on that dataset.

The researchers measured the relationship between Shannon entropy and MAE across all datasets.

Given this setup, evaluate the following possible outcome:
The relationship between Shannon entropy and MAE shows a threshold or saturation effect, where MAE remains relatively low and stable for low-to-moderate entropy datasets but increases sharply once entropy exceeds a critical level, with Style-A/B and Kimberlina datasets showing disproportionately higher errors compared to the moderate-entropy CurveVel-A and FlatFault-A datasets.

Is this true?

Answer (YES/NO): NO